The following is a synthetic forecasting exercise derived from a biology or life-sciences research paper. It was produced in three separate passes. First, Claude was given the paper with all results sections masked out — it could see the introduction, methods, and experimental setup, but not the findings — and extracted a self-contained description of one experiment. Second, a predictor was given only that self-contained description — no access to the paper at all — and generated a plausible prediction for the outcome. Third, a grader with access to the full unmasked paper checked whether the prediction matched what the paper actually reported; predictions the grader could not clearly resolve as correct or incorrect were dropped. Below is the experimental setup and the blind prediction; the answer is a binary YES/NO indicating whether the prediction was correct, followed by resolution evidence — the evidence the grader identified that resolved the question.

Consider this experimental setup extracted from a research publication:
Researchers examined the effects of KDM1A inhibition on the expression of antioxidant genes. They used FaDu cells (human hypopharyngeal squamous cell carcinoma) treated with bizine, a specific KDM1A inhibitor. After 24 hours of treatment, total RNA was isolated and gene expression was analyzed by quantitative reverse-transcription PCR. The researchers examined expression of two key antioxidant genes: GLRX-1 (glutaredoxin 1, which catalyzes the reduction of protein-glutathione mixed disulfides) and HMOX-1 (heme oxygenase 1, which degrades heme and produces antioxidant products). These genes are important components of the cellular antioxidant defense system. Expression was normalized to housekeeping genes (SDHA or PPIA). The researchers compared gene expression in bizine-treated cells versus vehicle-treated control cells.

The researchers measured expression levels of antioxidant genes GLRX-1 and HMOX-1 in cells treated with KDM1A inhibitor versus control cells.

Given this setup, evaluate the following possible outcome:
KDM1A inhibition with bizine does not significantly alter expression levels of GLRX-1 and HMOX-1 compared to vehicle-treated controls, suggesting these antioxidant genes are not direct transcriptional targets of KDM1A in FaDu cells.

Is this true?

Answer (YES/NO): NO